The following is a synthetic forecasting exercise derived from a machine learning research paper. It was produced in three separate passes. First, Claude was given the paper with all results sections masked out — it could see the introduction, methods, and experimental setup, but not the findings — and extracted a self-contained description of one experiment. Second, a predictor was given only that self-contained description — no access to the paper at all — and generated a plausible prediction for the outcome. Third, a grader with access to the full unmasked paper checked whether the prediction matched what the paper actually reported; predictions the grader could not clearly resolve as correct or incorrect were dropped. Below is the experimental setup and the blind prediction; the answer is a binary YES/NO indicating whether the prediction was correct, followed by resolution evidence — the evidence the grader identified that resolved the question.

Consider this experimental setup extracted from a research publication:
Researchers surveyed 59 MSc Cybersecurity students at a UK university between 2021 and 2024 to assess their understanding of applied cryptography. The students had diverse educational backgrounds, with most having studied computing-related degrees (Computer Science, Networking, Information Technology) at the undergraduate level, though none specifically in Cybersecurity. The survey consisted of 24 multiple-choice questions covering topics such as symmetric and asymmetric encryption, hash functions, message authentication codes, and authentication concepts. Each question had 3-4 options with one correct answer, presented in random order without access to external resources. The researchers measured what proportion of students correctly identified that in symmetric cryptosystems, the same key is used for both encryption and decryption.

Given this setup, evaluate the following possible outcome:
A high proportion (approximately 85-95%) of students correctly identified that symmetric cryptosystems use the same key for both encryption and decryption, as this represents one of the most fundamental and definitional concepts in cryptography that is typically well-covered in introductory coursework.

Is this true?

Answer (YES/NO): NO